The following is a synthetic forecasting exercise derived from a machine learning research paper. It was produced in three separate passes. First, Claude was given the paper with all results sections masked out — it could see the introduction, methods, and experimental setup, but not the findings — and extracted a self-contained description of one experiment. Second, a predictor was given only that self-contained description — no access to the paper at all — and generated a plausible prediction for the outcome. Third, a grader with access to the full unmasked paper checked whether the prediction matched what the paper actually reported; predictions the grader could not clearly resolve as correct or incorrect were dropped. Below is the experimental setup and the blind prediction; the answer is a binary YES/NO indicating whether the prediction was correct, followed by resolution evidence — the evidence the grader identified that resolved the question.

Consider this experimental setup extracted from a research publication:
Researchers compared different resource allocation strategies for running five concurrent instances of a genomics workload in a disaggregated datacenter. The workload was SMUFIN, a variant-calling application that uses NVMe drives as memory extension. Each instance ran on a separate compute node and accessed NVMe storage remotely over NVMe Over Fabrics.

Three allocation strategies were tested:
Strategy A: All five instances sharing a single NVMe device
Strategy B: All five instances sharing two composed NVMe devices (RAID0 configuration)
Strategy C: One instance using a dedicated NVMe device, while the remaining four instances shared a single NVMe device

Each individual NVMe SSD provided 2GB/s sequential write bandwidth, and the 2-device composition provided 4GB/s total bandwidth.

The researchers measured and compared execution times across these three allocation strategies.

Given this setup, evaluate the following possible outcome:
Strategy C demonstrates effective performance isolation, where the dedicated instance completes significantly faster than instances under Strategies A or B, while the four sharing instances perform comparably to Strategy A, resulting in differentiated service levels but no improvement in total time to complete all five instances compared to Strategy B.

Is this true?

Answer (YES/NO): NO